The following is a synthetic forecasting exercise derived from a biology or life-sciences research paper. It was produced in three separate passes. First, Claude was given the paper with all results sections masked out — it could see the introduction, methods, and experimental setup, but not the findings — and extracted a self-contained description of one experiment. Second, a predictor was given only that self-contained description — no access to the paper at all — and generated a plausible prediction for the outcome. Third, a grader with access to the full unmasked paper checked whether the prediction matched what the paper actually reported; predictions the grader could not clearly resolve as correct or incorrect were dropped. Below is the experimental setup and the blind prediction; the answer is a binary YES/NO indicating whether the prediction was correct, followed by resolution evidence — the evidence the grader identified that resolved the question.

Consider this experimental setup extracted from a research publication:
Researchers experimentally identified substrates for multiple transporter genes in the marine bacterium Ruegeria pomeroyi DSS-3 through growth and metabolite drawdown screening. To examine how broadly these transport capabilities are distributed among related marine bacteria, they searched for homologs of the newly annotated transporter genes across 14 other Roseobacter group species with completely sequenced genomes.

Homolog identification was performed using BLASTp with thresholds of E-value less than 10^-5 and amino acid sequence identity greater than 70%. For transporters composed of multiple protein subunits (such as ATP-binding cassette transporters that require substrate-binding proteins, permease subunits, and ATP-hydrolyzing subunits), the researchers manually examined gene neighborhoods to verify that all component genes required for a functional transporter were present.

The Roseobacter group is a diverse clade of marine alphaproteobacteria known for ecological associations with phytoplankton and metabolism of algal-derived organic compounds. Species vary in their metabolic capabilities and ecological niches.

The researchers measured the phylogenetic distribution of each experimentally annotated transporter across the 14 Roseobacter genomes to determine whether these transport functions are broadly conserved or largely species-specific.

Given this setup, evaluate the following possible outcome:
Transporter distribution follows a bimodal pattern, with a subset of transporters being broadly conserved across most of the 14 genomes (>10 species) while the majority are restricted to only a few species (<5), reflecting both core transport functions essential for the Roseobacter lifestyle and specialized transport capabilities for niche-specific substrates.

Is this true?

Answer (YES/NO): NO